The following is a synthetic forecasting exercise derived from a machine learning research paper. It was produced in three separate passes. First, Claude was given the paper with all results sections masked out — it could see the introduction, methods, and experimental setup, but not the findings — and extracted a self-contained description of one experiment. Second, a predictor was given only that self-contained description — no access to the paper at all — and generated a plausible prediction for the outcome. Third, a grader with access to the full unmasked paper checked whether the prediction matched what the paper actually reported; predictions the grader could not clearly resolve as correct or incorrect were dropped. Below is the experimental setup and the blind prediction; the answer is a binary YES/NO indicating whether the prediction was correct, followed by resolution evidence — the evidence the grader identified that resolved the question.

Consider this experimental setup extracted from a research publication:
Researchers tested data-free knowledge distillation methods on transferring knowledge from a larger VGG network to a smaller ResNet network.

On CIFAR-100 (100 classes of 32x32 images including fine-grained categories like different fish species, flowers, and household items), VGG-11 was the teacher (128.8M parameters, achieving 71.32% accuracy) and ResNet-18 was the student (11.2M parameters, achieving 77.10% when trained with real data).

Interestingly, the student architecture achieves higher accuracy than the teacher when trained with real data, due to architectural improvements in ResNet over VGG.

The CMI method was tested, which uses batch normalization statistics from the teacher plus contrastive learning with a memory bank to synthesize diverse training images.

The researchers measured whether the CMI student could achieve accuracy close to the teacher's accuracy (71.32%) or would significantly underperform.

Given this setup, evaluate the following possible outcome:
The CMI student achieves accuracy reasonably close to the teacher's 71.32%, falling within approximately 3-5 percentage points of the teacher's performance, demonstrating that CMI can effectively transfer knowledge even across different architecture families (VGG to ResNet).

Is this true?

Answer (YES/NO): YES